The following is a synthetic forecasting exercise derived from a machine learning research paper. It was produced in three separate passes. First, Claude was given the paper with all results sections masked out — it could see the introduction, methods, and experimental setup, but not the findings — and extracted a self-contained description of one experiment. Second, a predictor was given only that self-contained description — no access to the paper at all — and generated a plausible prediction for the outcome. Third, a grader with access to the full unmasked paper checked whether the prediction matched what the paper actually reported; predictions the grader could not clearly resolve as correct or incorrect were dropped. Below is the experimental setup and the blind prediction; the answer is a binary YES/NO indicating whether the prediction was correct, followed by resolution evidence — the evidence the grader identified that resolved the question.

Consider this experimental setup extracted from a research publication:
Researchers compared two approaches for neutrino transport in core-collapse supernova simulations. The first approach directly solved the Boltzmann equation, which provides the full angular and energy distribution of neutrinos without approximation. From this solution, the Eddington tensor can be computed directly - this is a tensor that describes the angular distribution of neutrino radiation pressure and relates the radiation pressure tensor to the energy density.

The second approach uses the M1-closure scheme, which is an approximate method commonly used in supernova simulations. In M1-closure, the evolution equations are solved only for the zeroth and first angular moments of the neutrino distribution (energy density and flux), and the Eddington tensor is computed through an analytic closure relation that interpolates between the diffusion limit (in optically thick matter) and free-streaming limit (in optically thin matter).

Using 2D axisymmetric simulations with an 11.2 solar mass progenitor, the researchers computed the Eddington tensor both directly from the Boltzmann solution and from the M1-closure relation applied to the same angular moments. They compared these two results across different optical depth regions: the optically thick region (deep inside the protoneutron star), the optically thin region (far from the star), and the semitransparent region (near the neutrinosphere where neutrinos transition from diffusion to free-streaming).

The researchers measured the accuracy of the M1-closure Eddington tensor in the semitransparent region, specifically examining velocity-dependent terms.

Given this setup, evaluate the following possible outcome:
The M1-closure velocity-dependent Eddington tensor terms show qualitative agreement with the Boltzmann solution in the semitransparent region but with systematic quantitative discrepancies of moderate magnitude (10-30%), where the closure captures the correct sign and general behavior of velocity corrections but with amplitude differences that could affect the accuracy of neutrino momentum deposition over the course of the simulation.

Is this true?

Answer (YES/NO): NO